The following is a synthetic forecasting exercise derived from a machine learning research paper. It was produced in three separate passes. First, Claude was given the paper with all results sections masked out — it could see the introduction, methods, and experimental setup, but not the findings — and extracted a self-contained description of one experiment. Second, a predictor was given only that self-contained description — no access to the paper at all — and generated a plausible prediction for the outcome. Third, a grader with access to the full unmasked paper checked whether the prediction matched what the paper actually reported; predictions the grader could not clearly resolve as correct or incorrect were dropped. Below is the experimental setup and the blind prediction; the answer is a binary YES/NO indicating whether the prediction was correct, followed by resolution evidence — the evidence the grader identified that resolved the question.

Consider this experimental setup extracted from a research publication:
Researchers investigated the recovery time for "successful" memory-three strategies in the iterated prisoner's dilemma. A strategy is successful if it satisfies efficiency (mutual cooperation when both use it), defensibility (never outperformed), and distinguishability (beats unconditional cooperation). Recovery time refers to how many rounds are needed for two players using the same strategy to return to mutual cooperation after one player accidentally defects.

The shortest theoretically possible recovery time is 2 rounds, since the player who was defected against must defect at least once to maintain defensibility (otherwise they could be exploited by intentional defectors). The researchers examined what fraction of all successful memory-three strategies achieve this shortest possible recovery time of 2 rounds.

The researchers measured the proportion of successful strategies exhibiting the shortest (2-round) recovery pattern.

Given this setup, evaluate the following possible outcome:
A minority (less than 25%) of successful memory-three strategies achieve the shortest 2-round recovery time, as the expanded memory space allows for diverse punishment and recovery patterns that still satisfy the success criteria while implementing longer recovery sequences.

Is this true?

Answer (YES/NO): YES